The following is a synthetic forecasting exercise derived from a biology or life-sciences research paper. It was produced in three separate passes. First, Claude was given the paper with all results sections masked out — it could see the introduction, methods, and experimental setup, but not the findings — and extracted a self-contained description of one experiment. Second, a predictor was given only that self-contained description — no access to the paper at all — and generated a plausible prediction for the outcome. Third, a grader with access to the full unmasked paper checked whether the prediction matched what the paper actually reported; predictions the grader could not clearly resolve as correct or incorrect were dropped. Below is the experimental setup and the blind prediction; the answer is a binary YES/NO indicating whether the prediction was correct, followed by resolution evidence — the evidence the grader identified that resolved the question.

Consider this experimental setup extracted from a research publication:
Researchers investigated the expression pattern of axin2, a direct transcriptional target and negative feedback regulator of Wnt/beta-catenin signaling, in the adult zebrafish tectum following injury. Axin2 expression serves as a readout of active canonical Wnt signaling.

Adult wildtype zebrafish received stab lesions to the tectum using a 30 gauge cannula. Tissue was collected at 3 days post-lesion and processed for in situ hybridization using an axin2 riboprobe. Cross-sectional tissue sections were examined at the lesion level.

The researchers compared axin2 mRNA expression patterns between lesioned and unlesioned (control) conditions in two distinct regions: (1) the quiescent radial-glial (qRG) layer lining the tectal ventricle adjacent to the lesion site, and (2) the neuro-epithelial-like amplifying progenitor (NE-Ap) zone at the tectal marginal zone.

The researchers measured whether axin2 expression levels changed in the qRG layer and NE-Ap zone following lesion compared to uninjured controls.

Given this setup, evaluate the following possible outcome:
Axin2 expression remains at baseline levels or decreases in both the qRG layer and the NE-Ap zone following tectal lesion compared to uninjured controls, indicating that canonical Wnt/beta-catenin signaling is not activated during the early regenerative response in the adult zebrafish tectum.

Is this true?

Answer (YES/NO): NO